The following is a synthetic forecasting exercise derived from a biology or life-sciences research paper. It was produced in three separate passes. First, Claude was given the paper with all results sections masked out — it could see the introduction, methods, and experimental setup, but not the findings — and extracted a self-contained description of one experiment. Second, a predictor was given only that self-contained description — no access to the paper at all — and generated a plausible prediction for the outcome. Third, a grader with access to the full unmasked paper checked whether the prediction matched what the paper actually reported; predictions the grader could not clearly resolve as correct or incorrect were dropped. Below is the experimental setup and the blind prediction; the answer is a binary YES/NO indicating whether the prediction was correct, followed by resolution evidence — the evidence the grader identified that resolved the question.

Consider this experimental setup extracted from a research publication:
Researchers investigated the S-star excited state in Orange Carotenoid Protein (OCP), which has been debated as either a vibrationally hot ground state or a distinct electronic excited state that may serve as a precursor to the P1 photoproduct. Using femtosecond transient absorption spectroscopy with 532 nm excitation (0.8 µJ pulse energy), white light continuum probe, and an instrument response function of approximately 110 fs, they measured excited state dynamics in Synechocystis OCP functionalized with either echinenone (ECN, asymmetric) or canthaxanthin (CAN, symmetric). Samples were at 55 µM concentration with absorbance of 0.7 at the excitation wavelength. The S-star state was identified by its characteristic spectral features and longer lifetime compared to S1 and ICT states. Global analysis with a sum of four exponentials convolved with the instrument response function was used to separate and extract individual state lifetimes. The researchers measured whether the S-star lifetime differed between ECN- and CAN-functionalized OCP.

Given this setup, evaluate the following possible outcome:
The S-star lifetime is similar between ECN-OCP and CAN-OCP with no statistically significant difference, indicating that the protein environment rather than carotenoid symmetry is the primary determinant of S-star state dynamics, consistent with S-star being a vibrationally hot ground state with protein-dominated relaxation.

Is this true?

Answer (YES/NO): NO